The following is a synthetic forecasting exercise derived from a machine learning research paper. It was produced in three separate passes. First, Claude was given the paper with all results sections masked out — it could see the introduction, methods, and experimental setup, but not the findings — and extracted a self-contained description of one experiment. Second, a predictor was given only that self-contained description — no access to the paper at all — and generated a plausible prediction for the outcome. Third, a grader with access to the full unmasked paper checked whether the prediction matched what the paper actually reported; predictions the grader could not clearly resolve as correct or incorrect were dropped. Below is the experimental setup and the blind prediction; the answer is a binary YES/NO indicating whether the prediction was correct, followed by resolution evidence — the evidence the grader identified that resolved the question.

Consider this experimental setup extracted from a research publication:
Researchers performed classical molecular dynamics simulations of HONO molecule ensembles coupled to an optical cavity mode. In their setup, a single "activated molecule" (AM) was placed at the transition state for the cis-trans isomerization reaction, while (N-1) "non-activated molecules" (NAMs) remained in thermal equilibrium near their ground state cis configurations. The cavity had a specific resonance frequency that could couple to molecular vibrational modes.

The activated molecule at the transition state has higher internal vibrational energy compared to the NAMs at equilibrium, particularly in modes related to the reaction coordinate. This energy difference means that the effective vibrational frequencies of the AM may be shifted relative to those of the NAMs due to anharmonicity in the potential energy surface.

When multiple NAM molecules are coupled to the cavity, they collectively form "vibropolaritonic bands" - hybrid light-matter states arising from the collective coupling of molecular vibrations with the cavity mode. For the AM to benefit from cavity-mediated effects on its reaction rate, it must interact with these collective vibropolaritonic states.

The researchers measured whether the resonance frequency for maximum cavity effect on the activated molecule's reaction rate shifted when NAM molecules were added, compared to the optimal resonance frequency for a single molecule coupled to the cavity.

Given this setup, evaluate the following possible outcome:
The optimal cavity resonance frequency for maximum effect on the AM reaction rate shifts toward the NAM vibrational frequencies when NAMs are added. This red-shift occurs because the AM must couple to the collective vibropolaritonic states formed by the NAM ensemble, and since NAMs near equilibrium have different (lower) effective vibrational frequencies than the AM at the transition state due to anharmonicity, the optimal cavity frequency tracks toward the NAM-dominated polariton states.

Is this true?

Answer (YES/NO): NO